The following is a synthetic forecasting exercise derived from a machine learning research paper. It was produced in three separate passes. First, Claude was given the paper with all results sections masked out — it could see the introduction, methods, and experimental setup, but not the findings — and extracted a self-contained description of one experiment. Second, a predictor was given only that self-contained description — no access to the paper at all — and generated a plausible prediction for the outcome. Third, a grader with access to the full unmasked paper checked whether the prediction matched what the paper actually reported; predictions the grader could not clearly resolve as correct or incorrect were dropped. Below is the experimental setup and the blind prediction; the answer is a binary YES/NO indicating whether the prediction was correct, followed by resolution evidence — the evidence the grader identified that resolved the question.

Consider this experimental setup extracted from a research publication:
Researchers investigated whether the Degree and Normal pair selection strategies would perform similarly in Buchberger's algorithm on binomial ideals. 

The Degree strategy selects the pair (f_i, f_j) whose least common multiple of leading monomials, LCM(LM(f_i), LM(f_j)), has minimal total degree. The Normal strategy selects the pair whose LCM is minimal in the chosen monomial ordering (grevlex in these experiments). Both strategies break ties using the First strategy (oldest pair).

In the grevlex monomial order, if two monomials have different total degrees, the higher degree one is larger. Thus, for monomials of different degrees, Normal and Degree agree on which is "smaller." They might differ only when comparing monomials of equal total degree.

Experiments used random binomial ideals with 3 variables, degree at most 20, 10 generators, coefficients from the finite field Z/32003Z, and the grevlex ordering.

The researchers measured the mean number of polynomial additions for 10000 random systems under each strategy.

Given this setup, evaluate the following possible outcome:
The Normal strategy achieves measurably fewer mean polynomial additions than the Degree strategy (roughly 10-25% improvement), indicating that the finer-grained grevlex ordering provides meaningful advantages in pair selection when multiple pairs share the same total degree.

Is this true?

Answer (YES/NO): NO